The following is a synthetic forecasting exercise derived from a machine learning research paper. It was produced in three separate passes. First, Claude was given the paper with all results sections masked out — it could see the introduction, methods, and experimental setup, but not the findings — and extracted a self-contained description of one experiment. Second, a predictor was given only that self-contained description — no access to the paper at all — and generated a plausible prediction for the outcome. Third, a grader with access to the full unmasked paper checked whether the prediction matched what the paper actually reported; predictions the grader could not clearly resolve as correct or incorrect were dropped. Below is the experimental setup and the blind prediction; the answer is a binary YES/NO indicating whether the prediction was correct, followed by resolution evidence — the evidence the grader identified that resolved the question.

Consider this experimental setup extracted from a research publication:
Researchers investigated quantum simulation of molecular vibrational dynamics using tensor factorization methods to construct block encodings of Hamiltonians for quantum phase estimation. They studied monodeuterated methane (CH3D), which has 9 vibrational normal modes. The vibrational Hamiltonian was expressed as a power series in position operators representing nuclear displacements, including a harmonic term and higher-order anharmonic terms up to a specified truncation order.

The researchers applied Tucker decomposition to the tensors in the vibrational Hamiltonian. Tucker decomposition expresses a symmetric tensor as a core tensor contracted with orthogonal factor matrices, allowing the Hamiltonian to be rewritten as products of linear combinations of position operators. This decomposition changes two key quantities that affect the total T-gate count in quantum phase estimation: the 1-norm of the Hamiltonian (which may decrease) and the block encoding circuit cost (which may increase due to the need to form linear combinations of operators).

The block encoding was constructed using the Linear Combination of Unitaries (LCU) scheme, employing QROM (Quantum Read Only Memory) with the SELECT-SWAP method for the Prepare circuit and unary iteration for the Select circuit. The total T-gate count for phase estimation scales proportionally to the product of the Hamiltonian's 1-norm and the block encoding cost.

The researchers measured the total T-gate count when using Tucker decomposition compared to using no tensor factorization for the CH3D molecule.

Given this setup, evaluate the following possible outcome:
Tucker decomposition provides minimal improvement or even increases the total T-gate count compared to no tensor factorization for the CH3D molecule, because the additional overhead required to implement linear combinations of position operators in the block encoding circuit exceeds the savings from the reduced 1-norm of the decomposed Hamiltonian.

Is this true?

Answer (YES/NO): NO